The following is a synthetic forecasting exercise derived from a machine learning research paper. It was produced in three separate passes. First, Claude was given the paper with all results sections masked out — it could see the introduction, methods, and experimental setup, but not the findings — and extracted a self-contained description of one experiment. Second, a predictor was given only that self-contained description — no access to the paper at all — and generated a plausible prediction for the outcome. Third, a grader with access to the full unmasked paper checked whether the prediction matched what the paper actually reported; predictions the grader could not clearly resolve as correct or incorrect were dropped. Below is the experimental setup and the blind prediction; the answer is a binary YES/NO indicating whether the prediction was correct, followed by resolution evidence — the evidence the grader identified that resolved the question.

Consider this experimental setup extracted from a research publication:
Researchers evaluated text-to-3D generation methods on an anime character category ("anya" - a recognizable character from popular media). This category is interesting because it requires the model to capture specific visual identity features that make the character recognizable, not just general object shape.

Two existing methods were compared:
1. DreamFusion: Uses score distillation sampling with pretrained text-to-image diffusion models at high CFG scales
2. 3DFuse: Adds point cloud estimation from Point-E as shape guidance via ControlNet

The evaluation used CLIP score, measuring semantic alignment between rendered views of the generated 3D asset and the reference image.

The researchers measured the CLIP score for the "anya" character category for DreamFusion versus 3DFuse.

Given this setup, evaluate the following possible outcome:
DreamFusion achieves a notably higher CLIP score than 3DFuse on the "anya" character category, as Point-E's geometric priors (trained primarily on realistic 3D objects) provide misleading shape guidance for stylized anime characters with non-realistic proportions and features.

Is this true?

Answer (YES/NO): YES